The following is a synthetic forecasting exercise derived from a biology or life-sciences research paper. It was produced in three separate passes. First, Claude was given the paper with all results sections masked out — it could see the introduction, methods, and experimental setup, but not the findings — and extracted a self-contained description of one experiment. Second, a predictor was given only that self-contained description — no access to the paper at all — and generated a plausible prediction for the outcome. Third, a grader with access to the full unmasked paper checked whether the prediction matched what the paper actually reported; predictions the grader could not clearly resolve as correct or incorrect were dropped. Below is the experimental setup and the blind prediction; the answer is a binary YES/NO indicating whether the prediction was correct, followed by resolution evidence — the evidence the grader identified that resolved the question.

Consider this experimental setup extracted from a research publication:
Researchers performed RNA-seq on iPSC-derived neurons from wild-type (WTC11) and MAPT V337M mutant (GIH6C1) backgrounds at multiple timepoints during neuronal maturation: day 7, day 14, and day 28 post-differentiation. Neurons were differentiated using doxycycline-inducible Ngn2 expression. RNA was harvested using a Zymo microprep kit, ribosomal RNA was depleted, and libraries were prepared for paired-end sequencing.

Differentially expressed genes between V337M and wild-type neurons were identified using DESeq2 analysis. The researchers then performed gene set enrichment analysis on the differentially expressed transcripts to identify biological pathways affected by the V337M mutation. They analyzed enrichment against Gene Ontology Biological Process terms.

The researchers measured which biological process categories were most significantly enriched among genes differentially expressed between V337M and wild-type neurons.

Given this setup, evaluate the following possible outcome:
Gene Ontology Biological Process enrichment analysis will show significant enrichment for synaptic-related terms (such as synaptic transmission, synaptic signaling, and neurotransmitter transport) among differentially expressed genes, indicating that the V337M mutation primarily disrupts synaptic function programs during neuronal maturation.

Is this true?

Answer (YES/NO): NO